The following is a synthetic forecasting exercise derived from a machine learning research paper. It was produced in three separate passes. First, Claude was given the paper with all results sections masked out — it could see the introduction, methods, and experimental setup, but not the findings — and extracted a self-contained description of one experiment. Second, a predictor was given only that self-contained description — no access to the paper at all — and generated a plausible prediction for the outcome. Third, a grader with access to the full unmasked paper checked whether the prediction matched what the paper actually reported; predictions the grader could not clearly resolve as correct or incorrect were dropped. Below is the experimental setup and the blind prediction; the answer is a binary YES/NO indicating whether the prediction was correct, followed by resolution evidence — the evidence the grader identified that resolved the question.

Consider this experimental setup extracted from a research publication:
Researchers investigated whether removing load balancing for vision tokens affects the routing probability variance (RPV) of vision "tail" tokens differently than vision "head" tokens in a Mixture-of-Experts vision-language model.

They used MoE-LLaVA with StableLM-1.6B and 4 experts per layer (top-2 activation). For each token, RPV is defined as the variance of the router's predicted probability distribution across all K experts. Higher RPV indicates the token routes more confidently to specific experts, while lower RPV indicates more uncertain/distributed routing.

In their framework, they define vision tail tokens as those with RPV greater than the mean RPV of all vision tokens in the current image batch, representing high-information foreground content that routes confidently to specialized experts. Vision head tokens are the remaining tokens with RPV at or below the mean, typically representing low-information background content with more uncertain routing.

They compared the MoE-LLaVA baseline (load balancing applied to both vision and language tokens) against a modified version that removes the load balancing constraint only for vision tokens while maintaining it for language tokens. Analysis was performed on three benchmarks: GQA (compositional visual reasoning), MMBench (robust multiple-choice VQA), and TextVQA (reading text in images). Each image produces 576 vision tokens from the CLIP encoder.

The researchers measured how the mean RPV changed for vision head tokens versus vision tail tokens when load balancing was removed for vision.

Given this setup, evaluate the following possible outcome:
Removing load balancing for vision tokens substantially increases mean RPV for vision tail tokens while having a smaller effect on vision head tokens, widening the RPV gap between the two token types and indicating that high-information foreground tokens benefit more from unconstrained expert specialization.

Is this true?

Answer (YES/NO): YES